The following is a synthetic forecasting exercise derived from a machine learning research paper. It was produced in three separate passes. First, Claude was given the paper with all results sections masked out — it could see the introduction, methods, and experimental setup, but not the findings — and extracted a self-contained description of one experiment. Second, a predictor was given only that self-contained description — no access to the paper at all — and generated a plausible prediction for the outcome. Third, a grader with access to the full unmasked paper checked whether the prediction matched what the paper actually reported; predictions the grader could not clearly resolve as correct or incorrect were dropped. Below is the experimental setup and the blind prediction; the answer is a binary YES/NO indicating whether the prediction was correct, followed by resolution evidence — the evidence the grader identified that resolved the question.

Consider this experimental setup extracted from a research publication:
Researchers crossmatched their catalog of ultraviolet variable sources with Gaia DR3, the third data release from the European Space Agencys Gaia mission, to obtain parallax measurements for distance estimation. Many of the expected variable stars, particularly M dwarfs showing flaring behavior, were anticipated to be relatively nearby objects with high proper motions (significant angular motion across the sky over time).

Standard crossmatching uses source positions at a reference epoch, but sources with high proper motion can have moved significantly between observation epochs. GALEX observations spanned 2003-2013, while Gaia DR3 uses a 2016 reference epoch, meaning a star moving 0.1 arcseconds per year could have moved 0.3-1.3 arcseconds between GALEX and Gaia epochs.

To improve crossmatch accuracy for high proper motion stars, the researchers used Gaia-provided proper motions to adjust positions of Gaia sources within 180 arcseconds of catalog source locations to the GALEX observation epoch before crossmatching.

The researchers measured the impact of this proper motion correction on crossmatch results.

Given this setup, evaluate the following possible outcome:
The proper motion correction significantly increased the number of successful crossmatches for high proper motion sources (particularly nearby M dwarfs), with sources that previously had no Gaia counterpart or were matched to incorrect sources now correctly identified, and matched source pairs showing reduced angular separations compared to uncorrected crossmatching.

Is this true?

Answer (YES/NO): NO